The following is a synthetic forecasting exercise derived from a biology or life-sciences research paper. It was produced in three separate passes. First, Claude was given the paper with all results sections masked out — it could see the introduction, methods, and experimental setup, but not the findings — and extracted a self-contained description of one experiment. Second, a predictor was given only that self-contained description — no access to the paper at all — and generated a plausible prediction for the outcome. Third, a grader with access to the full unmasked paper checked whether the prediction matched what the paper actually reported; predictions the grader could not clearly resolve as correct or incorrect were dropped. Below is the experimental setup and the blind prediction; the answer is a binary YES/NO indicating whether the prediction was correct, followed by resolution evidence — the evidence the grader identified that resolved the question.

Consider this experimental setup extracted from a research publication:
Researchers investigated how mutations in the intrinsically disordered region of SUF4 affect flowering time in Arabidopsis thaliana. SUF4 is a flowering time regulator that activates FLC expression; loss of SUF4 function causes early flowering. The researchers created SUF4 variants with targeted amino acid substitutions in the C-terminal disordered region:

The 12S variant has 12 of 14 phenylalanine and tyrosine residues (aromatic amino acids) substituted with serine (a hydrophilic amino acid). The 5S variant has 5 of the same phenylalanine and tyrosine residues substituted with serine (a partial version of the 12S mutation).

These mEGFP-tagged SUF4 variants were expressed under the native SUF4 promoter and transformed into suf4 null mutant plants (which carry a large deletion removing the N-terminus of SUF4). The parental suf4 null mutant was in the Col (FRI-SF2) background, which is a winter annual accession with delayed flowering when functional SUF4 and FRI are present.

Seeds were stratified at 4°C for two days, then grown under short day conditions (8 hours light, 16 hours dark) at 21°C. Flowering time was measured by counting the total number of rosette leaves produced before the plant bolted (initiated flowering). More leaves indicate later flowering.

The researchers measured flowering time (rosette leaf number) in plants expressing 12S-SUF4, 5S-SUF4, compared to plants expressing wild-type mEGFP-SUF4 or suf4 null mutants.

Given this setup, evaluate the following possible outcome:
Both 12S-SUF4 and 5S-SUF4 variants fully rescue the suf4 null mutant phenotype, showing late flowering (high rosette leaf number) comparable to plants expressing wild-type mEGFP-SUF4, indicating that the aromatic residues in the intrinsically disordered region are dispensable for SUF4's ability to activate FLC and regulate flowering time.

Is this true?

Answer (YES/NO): NO